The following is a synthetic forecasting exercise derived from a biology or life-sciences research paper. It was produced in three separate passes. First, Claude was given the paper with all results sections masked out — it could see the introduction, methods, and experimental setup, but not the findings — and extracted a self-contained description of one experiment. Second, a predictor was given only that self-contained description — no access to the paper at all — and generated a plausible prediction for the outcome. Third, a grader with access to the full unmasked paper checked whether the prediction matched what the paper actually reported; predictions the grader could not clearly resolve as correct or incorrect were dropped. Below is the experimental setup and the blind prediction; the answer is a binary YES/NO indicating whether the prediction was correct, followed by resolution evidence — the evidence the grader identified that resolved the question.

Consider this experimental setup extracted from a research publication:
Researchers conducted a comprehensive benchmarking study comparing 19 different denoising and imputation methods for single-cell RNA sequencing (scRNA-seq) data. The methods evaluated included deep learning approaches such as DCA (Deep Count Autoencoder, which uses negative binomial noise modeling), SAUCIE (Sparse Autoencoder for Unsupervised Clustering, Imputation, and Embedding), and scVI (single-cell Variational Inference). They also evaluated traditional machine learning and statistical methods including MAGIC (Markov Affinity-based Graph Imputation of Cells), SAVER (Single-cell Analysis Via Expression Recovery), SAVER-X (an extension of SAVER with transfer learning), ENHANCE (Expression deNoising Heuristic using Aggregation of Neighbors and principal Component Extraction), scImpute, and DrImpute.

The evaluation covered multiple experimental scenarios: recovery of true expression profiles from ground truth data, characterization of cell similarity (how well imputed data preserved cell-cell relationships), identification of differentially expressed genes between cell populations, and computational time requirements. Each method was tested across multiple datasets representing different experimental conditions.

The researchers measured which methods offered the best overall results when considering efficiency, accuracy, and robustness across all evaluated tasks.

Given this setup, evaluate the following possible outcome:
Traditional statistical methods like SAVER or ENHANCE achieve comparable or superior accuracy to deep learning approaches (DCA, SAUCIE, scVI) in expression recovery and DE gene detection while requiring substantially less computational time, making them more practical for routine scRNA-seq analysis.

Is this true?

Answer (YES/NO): YES